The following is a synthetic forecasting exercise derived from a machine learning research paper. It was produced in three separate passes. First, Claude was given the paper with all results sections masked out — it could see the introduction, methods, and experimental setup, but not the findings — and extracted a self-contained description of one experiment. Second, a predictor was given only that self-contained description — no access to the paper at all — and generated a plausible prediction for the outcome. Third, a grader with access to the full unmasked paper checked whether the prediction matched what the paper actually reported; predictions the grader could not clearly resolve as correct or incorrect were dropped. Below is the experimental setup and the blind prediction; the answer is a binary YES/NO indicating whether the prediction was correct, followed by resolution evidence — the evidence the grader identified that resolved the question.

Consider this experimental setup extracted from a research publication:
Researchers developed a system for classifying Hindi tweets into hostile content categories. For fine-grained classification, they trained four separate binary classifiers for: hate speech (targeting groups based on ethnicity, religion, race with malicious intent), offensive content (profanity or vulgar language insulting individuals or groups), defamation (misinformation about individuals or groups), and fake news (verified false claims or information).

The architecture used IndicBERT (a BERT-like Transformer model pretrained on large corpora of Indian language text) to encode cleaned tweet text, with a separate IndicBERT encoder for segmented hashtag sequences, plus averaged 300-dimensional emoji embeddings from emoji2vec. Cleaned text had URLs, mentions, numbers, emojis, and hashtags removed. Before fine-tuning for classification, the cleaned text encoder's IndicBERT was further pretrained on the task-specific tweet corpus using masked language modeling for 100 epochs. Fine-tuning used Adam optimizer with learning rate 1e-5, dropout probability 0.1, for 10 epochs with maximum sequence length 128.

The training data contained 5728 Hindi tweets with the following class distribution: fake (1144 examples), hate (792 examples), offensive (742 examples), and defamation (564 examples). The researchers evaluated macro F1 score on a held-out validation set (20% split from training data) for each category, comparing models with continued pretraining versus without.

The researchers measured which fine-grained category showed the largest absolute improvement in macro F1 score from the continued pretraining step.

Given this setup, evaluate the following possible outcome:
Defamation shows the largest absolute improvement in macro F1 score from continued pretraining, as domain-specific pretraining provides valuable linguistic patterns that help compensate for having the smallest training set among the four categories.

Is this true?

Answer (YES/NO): NO